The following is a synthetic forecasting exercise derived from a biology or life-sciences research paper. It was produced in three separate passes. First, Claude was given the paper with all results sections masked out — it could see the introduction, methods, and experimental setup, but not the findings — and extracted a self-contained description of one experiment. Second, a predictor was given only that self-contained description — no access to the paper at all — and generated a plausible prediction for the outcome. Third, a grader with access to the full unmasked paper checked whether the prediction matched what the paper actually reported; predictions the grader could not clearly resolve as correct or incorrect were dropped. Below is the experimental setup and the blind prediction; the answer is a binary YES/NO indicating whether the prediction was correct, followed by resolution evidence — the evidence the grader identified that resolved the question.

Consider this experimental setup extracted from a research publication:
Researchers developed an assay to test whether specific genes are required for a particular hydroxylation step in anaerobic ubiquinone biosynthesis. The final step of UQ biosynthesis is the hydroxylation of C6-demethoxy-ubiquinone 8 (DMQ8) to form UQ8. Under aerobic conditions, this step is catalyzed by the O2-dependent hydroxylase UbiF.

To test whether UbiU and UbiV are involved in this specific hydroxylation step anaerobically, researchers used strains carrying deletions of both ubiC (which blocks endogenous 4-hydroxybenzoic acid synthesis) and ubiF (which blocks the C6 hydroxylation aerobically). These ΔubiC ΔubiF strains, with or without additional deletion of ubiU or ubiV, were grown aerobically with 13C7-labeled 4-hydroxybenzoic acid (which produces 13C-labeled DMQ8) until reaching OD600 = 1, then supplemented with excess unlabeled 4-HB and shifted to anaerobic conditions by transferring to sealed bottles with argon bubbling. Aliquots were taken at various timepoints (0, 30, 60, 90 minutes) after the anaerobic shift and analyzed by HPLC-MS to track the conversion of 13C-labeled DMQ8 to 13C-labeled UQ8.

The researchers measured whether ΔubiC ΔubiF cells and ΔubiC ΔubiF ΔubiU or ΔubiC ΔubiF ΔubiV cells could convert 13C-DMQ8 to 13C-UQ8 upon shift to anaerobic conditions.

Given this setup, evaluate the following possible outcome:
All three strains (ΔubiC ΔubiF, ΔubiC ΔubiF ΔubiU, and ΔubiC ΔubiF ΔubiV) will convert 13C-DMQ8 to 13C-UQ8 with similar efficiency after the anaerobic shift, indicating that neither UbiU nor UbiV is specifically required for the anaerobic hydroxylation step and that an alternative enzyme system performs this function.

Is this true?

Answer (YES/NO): NO